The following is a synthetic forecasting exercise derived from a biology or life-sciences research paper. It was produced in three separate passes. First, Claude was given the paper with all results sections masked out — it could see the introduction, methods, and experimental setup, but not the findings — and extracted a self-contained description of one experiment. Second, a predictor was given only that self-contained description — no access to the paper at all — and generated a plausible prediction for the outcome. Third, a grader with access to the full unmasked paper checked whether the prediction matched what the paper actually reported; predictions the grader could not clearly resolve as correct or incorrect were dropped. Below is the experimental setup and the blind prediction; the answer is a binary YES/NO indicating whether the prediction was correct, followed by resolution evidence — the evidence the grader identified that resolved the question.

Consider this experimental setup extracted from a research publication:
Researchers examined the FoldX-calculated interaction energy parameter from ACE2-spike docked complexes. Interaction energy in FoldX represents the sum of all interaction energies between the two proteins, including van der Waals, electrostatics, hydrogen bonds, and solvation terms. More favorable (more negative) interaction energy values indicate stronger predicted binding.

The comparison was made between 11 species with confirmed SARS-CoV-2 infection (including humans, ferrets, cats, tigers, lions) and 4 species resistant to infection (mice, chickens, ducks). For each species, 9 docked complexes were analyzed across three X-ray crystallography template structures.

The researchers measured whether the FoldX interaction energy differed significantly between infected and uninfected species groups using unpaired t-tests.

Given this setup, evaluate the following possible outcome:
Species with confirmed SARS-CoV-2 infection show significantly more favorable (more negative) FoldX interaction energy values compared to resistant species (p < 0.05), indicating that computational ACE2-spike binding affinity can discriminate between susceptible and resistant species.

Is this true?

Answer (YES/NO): NO